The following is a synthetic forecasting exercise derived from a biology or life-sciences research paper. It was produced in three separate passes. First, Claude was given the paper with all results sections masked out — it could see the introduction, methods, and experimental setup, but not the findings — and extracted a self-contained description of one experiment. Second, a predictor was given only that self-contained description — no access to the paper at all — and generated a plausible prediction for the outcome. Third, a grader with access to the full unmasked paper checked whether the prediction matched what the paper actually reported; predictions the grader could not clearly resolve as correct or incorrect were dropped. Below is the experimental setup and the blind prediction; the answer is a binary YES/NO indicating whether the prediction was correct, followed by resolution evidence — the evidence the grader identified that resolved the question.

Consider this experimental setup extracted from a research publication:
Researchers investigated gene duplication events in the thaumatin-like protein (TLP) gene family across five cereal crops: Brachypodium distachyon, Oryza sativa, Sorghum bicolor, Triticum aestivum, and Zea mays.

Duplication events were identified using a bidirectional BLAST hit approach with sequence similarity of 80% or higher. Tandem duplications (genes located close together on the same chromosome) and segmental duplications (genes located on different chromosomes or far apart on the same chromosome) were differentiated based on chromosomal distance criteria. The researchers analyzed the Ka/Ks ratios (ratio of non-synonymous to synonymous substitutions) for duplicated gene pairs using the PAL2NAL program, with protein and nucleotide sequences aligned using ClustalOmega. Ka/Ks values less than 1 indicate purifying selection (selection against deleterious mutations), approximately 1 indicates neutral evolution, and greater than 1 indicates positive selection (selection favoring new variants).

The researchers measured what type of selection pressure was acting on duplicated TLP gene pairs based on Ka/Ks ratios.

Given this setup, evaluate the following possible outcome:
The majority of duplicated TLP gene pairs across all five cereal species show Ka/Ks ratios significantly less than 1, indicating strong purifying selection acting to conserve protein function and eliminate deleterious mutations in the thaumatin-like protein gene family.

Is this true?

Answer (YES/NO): YES